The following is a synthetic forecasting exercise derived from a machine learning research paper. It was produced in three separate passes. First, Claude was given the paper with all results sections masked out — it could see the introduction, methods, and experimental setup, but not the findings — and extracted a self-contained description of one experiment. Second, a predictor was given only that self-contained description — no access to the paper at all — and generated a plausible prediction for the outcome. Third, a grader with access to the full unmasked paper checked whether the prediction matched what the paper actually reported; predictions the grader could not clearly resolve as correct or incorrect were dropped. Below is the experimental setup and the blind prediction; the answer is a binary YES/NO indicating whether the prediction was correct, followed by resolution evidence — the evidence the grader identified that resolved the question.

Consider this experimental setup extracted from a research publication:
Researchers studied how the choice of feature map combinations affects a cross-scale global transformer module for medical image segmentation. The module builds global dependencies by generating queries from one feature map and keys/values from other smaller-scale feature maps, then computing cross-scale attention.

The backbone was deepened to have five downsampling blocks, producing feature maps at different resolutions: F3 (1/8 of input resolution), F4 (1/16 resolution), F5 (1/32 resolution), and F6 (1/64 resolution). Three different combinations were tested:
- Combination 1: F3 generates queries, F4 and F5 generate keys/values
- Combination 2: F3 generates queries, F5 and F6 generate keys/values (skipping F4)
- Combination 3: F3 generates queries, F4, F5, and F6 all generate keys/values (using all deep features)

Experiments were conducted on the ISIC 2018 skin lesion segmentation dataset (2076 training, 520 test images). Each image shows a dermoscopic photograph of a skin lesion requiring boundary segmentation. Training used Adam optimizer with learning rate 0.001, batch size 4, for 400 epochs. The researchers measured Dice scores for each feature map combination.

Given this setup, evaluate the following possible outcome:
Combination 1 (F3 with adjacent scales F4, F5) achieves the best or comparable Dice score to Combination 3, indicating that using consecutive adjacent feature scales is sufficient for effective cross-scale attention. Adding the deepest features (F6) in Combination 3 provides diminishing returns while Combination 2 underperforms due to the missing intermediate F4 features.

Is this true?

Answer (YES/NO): NO